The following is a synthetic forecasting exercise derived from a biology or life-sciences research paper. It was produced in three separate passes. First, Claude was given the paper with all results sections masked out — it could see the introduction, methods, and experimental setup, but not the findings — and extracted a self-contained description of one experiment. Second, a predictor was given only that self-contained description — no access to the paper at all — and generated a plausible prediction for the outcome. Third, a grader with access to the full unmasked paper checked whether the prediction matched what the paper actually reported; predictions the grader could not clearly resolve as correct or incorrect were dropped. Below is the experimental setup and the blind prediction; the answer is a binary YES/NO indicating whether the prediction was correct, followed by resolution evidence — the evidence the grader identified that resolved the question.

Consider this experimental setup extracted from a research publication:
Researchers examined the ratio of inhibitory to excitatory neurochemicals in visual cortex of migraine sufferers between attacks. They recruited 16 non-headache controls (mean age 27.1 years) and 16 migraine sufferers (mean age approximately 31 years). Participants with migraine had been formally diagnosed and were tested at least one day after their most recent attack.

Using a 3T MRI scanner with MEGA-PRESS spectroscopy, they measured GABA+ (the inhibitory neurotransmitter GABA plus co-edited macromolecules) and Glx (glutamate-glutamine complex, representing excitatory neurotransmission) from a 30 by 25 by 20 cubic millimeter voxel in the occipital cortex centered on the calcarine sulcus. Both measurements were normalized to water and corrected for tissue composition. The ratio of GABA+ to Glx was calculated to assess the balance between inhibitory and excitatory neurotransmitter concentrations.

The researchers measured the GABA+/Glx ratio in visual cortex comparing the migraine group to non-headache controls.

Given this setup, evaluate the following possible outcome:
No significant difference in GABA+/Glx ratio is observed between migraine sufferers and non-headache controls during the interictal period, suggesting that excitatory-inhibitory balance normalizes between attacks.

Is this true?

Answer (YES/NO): NO